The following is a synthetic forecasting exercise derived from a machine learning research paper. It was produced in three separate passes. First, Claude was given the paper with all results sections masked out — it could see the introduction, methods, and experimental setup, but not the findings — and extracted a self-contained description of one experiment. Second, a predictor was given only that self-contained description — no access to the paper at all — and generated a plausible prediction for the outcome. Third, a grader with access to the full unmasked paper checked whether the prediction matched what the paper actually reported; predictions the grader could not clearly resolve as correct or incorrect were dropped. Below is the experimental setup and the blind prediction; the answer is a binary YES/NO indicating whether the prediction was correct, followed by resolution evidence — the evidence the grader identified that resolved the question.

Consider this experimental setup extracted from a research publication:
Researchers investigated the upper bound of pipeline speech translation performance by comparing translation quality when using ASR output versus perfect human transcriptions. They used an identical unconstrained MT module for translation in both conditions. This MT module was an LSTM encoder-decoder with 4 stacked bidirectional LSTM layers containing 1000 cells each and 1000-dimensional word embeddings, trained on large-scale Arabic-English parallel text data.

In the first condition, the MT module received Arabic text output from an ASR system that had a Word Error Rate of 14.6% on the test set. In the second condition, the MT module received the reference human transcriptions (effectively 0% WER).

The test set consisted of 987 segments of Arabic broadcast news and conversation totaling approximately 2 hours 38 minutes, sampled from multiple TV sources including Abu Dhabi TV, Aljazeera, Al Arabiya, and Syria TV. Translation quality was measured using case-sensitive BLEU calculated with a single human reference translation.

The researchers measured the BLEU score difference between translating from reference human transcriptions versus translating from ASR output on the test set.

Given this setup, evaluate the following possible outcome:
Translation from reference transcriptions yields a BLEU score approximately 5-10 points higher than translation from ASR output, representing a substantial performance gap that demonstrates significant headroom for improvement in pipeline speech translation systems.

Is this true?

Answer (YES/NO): NO